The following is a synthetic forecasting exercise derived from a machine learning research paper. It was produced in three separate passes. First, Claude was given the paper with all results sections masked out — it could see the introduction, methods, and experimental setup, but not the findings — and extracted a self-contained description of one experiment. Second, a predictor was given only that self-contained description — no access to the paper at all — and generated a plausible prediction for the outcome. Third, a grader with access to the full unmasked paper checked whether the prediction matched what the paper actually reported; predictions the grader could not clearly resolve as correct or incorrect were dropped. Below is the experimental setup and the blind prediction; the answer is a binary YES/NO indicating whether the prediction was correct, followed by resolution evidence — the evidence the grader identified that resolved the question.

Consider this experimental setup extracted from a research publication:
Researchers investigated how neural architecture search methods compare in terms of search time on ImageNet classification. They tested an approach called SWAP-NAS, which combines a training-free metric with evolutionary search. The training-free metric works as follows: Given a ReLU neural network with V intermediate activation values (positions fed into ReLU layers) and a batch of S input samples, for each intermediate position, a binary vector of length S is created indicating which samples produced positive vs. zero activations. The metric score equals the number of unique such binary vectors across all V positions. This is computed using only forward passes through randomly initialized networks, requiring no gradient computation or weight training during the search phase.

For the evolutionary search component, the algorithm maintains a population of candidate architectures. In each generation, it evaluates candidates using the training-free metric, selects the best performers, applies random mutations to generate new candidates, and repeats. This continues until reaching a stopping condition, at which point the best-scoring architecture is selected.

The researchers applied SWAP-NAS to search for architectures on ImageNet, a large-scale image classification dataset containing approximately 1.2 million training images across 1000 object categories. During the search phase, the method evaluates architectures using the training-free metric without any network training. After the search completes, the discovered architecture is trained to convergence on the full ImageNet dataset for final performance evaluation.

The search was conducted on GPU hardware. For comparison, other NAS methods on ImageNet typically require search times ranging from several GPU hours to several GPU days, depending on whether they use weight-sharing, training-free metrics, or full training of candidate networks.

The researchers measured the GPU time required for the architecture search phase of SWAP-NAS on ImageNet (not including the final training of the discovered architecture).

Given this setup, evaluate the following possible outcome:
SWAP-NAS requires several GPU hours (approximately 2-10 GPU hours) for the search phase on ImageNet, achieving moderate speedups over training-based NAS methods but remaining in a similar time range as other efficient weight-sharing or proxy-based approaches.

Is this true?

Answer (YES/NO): NO